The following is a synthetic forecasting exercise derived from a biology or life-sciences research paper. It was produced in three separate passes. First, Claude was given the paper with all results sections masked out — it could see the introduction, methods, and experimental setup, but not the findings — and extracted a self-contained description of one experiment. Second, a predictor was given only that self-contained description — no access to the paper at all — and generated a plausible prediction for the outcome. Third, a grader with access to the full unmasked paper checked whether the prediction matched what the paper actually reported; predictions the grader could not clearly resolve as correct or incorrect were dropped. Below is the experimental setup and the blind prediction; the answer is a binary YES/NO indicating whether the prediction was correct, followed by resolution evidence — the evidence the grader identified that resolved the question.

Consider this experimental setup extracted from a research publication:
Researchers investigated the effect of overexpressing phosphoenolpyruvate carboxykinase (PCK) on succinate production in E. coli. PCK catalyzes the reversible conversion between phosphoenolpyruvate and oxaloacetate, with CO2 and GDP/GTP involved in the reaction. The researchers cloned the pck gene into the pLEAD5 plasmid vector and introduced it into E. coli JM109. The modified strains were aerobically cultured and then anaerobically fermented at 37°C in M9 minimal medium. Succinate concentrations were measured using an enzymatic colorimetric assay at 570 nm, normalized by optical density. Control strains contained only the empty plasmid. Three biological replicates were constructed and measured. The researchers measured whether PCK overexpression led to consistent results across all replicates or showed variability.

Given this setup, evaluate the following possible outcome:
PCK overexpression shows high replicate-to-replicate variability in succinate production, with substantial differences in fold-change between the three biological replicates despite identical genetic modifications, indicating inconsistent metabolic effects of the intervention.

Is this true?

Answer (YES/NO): YES